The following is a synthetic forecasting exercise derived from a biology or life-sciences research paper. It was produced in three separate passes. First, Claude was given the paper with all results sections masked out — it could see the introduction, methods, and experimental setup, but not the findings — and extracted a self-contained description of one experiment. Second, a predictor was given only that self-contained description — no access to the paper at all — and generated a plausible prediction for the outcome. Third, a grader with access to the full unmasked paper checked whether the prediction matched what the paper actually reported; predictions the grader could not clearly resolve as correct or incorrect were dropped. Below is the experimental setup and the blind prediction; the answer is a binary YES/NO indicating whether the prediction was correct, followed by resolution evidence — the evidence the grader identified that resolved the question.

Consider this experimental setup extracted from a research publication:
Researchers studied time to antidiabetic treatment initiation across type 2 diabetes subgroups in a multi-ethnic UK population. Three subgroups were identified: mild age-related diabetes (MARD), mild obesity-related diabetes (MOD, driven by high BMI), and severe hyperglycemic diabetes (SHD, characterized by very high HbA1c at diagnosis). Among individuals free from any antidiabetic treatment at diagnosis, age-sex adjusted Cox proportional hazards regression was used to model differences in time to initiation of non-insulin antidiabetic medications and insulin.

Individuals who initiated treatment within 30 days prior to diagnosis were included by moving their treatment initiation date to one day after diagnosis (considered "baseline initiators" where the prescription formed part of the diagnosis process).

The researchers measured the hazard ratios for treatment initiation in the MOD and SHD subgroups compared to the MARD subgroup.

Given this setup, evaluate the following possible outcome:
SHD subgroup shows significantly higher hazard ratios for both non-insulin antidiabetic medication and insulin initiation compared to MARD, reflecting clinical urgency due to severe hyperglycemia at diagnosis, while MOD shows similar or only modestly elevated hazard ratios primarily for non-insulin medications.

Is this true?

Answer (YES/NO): YES